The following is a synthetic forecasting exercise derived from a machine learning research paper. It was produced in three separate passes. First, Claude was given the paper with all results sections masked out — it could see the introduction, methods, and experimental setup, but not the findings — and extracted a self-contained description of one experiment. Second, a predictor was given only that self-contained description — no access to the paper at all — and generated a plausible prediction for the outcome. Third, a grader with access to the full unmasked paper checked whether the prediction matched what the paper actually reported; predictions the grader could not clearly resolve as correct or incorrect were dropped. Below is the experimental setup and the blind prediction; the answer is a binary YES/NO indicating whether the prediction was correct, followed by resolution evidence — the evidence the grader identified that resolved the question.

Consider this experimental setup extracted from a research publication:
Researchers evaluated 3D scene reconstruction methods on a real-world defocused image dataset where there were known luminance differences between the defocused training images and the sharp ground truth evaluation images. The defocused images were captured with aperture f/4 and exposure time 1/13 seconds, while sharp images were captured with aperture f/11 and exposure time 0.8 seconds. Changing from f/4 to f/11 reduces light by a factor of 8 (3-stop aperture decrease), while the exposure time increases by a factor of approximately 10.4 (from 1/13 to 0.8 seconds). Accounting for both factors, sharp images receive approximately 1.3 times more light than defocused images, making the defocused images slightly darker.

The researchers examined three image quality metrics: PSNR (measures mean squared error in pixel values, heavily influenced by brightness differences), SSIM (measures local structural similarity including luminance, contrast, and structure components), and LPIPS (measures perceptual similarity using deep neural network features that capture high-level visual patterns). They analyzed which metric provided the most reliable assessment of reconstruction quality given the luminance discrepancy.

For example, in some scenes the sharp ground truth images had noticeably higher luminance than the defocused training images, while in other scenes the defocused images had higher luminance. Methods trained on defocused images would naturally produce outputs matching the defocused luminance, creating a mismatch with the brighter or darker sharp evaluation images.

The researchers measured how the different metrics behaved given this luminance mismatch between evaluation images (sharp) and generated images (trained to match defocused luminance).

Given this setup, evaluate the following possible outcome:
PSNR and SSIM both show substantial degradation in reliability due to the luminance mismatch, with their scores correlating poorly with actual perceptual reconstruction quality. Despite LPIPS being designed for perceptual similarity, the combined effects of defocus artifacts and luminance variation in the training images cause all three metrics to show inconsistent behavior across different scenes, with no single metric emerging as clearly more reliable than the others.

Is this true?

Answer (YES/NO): NO